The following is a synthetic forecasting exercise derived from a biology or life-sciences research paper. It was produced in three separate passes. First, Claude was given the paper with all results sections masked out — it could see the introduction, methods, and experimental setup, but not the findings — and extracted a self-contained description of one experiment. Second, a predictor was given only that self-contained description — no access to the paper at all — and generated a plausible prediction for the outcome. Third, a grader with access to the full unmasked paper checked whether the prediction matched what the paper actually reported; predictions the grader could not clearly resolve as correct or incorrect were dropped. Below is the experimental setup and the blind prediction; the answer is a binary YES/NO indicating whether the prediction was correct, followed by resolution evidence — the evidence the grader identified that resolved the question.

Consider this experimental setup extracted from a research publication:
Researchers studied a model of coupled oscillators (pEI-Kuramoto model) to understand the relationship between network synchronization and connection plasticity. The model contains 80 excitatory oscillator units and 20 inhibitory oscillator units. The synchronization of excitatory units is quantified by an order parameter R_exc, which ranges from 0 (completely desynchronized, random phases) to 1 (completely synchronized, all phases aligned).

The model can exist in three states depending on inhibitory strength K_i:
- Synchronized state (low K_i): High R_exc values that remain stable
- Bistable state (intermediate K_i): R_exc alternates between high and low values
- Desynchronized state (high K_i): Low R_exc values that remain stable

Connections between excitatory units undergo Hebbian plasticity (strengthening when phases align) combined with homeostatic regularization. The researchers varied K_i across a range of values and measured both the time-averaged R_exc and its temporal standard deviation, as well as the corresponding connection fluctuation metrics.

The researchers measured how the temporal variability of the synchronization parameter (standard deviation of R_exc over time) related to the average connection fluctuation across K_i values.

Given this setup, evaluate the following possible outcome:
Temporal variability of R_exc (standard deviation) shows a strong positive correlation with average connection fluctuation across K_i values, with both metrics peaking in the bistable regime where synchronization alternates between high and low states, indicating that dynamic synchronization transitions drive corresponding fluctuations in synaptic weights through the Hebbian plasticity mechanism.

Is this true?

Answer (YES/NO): YES